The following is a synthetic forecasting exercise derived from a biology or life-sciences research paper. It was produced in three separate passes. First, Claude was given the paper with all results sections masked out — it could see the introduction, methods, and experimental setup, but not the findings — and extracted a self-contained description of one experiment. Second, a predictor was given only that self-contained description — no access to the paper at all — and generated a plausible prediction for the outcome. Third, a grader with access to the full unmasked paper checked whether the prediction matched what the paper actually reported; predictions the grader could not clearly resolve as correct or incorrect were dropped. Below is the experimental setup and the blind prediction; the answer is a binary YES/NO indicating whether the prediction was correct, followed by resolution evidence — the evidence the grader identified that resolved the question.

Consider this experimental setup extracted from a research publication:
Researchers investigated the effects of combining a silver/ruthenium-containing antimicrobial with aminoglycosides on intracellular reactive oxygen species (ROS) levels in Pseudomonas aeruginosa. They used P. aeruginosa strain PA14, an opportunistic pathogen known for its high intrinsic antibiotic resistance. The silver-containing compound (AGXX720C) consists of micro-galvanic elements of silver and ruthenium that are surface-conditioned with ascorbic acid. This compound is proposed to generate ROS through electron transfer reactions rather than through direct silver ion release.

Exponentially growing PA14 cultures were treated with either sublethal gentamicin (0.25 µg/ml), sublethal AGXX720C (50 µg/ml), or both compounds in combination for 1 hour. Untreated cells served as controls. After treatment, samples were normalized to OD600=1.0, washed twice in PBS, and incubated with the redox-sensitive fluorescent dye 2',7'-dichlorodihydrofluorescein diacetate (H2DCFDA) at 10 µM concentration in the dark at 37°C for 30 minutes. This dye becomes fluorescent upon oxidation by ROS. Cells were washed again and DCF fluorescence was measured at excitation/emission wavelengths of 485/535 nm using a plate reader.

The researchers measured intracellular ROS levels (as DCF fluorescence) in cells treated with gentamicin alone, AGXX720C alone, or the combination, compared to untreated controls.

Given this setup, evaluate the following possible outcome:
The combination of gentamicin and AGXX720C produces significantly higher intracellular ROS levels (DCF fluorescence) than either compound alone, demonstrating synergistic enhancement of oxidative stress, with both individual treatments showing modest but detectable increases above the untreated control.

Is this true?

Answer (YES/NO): NO